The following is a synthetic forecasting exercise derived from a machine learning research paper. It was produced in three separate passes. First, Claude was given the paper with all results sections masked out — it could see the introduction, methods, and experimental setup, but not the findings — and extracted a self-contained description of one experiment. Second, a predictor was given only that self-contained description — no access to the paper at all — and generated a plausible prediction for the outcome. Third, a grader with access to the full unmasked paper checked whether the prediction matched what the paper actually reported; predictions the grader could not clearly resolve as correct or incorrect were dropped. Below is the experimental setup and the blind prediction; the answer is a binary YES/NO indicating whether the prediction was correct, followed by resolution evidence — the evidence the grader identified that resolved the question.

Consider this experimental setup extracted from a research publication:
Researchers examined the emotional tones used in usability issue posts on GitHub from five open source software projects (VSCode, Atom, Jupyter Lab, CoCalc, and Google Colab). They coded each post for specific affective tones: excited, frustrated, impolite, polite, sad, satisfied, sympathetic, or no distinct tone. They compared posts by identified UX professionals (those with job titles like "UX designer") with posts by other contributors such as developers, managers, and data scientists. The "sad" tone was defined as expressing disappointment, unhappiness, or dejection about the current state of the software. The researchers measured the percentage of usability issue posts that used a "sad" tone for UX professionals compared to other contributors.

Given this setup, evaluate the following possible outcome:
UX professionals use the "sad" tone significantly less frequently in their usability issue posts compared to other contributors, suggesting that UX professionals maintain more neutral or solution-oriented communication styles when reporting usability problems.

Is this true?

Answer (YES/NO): YES